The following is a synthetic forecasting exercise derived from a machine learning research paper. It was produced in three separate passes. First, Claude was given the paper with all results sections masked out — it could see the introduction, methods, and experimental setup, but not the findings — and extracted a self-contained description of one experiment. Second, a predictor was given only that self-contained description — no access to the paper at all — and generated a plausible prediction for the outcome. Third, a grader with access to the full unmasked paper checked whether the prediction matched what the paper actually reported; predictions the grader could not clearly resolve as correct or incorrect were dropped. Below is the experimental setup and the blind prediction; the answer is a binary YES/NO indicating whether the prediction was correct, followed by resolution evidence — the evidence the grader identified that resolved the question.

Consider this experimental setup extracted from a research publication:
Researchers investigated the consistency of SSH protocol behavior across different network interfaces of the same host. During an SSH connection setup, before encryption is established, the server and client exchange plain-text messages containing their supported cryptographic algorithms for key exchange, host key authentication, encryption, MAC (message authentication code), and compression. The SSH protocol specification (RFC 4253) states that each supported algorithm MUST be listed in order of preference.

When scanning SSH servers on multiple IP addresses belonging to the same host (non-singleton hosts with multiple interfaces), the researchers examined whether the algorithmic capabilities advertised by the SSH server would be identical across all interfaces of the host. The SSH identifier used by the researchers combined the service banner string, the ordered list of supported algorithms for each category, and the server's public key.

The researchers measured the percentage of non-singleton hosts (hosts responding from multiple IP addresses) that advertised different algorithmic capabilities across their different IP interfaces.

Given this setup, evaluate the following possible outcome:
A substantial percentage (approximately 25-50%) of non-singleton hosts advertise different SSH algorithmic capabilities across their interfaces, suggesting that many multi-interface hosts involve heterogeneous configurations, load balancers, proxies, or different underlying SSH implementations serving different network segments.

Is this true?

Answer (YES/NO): NO